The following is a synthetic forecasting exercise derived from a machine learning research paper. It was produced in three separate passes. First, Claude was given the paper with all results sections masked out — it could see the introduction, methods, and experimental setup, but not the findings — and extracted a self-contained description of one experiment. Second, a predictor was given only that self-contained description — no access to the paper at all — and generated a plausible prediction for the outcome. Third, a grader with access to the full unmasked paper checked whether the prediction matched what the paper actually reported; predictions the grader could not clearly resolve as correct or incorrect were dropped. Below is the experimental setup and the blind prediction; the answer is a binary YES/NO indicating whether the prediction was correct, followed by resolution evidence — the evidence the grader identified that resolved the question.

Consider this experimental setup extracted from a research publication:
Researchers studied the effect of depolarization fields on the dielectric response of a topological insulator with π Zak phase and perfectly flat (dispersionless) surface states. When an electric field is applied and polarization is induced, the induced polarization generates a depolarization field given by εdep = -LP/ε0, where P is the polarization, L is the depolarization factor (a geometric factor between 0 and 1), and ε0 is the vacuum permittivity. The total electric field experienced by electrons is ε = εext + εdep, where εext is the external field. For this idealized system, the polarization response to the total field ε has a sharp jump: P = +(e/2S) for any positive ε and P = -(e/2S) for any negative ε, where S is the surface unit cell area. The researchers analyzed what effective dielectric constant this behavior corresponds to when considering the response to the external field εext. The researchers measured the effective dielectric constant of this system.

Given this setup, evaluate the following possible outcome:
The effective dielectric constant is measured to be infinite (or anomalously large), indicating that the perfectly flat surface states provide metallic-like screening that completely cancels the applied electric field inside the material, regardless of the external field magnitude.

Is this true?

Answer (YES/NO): YES